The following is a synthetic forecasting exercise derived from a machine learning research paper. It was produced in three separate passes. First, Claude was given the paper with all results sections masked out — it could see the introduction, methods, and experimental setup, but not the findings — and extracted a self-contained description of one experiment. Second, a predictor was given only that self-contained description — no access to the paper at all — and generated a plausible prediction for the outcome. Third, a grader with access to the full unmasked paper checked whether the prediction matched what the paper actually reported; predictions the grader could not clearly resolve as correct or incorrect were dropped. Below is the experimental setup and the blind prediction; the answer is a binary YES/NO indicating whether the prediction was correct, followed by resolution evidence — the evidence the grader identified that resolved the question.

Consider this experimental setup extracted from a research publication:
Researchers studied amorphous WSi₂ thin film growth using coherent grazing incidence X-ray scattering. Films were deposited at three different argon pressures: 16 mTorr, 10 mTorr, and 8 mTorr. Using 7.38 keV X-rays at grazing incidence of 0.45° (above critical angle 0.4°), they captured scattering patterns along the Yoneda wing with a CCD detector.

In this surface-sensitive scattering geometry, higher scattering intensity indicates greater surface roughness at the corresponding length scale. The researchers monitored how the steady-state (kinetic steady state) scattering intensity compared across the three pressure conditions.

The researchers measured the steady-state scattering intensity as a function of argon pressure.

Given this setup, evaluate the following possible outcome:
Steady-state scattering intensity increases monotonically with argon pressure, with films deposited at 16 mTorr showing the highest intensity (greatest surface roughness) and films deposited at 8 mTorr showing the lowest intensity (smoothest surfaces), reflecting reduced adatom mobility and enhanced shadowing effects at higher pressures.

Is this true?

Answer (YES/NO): YES